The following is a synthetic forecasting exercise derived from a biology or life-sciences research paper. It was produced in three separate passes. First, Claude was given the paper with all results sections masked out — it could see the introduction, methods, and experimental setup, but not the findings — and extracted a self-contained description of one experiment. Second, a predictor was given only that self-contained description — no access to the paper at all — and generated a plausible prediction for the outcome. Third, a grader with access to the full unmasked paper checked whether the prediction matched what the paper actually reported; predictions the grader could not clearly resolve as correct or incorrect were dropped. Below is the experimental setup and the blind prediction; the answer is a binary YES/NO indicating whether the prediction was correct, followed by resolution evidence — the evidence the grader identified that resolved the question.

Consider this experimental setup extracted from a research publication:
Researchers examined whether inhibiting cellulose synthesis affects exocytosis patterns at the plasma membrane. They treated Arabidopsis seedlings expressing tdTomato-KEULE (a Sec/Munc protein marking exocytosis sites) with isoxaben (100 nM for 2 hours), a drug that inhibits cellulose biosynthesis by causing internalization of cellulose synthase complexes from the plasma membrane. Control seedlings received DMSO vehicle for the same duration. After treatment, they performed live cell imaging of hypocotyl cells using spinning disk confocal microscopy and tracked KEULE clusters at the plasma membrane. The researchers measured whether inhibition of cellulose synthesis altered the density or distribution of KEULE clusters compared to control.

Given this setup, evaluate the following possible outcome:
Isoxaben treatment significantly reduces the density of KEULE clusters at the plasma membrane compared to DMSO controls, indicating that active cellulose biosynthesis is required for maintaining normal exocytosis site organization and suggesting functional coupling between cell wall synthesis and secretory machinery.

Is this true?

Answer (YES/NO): NO